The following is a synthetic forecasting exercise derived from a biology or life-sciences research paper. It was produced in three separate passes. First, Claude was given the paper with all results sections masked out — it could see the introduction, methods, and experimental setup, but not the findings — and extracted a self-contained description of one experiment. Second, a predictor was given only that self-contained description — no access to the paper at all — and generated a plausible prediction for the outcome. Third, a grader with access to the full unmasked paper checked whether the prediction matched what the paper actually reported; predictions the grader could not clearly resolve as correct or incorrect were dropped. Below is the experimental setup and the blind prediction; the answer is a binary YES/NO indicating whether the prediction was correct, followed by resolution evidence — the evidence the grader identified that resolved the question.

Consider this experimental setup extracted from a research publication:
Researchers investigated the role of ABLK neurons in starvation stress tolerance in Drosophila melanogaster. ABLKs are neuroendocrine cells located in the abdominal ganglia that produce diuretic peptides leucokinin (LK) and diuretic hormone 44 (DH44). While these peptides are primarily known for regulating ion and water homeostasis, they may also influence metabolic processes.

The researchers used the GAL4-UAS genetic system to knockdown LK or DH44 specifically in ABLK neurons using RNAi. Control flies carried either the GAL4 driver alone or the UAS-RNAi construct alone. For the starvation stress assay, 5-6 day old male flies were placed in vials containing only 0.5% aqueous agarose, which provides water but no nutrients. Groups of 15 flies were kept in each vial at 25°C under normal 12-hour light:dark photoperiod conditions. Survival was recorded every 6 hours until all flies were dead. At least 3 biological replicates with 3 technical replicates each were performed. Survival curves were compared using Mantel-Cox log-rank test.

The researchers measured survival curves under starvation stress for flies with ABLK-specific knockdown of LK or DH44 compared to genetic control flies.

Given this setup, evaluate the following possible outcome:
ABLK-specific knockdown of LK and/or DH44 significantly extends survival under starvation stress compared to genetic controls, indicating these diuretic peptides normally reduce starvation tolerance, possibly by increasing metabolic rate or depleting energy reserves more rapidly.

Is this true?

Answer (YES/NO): YES